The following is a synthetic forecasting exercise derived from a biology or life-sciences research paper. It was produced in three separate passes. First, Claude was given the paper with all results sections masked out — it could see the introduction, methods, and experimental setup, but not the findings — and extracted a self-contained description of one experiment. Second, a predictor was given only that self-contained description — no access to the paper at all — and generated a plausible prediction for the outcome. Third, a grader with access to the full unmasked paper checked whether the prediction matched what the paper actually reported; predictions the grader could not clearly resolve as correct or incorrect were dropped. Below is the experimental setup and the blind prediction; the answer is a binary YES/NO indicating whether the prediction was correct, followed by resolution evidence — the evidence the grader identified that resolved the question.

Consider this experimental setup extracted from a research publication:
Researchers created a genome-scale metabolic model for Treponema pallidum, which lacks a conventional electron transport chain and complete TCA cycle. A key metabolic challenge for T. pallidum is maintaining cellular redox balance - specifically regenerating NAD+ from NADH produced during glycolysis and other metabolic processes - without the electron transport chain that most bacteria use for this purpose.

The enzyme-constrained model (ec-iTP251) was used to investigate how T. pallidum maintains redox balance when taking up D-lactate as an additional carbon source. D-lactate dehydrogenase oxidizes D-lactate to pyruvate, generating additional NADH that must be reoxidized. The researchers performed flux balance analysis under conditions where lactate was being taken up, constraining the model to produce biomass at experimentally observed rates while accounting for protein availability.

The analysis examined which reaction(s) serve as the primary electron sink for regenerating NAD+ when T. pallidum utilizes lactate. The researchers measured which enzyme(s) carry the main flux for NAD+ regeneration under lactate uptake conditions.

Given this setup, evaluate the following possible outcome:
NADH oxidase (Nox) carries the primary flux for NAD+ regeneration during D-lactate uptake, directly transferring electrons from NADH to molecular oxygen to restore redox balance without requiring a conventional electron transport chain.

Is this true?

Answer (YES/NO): NO